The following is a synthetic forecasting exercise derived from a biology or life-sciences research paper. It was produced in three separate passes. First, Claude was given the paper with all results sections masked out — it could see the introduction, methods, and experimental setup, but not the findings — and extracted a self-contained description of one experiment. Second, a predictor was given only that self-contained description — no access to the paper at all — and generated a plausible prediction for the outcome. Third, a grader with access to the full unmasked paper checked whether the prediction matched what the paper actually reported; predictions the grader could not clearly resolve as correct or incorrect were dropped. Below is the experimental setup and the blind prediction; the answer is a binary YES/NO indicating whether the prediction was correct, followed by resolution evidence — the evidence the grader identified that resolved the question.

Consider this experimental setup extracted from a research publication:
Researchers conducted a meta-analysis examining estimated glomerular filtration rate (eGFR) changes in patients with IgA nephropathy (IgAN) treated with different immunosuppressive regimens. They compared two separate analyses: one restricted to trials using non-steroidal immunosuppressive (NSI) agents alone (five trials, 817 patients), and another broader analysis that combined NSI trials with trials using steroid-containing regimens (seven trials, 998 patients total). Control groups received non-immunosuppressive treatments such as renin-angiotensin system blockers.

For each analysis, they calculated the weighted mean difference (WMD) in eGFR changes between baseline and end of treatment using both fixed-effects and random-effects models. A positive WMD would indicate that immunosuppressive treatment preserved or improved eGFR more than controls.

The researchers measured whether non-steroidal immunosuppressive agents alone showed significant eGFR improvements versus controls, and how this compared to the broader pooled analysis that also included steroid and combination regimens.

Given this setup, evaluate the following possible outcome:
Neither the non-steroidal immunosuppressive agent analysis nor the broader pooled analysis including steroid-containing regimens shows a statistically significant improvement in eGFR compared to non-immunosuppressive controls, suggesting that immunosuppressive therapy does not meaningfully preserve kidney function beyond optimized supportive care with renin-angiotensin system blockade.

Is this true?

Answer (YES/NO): NO